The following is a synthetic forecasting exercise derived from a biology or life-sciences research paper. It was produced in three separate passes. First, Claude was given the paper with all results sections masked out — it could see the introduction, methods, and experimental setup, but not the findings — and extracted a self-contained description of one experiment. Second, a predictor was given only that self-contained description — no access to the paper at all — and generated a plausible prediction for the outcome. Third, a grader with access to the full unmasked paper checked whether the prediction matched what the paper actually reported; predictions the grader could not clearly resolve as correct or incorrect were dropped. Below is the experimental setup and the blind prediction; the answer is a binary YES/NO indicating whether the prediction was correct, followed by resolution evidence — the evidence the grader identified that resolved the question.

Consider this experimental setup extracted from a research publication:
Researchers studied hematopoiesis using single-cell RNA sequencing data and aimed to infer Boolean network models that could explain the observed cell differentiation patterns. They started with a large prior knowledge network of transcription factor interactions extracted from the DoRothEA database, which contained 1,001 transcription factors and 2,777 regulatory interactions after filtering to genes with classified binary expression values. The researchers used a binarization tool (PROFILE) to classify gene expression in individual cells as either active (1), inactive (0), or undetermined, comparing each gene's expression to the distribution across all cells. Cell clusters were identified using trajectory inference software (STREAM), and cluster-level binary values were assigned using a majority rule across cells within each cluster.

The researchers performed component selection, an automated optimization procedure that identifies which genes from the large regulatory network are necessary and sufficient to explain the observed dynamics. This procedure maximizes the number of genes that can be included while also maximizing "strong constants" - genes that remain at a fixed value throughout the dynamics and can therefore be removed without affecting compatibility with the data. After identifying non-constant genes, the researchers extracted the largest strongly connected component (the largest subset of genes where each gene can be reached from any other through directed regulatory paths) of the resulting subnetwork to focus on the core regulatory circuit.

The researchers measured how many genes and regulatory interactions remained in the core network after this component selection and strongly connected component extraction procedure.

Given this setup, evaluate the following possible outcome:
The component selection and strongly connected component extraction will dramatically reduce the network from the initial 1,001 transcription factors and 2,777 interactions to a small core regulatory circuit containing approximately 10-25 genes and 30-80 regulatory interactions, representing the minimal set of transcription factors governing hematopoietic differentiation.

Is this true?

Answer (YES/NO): NO